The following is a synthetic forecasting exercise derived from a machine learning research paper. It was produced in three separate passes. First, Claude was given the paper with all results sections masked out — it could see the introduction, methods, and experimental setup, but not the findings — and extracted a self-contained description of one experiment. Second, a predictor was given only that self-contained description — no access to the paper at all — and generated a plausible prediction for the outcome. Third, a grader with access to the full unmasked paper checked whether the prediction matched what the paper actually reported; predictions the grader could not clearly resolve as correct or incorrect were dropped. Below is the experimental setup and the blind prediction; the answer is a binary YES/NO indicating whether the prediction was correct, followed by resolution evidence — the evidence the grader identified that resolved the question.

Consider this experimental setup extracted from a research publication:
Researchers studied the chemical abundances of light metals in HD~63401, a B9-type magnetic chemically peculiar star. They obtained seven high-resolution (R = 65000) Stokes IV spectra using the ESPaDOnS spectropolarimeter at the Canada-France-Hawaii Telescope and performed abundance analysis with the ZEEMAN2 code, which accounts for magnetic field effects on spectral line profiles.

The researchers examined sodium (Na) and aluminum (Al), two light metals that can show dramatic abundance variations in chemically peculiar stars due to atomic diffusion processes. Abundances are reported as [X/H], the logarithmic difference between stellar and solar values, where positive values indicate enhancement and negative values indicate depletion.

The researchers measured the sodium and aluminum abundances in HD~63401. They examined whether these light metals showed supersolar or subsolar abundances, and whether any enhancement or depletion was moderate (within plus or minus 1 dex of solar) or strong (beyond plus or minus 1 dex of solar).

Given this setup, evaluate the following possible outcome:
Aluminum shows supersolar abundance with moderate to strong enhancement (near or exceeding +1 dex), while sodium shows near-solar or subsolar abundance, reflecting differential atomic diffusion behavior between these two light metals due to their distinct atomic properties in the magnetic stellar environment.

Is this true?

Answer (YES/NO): NO